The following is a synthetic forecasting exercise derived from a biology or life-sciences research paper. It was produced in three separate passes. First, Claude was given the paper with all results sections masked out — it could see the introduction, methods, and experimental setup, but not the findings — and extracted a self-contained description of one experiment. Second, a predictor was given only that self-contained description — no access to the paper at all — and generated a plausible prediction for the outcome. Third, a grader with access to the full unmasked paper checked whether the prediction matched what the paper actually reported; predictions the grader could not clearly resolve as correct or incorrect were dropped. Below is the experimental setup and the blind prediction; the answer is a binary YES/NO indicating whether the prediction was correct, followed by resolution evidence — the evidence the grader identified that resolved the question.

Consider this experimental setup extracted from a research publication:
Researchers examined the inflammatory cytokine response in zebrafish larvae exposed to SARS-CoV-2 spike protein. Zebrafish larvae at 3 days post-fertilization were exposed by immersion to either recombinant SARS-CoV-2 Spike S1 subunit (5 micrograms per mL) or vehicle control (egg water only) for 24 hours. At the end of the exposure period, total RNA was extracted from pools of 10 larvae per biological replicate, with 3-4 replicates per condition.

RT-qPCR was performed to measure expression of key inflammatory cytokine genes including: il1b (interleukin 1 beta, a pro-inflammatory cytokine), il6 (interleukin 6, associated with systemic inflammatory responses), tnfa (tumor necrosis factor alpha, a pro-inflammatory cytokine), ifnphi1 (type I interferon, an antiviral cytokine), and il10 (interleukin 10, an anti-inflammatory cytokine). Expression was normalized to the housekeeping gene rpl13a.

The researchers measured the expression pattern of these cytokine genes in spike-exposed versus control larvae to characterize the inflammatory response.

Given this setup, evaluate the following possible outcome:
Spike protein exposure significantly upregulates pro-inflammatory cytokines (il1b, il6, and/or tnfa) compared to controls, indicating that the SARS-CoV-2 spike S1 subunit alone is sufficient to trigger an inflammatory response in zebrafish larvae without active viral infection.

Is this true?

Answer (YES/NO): NO